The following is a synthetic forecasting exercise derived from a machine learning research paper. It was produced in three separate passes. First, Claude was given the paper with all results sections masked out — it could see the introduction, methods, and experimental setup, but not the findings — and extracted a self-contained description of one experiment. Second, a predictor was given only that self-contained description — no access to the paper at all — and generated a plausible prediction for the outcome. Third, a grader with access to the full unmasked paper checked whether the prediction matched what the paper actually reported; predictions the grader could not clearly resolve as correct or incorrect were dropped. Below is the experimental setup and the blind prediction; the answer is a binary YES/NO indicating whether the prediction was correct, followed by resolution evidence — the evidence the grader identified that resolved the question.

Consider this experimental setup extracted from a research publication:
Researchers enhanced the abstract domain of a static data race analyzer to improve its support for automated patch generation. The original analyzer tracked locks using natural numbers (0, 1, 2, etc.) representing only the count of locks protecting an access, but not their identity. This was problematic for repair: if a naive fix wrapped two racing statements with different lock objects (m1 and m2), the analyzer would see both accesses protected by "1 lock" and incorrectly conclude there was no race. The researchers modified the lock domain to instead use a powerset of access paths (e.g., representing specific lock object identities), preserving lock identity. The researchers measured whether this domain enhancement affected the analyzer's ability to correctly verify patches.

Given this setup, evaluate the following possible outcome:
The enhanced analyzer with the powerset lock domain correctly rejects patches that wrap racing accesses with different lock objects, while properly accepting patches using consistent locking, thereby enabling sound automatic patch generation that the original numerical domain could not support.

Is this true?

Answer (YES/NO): YES